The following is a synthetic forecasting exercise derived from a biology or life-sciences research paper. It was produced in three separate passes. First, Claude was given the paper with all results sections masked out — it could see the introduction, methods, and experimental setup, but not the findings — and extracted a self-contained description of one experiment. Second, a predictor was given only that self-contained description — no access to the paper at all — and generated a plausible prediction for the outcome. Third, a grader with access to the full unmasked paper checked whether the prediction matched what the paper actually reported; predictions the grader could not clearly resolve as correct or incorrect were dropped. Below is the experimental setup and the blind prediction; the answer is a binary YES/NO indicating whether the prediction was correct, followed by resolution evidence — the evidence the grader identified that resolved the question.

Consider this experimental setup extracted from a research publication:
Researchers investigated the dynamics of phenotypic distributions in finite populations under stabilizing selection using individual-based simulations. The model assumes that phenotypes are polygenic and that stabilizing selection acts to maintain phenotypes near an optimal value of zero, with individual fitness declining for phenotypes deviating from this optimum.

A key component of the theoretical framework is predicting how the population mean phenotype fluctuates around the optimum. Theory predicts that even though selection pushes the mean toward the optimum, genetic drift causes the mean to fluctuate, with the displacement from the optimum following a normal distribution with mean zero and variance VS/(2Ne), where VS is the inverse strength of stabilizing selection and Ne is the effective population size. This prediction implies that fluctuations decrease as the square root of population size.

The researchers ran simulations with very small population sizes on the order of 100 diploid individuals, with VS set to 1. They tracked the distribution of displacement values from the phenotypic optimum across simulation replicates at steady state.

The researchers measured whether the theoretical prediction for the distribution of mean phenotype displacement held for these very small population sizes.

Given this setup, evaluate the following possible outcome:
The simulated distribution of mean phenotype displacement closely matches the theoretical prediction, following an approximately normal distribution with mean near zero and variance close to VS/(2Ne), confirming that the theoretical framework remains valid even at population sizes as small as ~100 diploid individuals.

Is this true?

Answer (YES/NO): NO